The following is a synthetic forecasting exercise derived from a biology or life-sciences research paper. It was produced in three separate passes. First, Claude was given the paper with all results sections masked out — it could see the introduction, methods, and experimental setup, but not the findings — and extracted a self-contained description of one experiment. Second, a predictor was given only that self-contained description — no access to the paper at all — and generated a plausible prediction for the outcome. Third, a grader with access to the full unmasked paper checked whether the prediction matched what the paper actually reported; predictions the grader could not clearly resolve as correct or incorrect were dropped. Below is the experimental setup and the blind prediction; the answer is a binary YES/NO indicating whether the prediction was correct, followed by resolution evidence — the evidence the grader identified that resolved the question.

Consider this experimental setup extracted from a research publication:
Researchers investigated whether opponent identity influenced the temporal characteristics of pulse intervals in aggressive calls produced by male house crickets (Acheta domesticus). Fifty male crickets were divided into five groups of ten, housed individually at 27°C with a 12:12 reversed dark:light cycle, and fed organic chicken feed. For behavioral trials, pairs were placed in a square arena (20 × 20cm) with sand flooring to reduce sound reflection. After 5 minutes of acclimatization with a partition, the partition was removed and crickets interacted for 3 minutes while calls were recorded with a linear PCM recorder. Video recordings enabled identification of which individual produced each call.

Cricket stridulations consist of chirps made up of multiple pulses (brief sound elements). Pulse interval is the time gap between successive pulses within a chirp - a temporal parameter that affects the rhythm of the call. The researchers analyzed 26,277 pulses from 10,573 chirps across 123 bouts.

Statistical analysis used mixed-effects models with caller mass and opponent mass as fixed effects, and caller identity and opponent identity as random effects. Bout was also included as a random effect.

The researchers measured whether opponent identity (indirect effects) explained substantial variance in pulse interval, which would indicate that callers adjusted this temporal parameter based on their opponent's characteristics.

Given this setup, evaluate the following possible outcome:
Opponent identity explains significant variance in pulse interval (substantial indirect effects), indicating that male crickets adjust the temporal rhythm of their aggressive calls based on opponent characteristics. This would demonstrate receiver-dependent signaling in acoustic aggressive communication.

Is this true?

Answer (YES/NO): NO